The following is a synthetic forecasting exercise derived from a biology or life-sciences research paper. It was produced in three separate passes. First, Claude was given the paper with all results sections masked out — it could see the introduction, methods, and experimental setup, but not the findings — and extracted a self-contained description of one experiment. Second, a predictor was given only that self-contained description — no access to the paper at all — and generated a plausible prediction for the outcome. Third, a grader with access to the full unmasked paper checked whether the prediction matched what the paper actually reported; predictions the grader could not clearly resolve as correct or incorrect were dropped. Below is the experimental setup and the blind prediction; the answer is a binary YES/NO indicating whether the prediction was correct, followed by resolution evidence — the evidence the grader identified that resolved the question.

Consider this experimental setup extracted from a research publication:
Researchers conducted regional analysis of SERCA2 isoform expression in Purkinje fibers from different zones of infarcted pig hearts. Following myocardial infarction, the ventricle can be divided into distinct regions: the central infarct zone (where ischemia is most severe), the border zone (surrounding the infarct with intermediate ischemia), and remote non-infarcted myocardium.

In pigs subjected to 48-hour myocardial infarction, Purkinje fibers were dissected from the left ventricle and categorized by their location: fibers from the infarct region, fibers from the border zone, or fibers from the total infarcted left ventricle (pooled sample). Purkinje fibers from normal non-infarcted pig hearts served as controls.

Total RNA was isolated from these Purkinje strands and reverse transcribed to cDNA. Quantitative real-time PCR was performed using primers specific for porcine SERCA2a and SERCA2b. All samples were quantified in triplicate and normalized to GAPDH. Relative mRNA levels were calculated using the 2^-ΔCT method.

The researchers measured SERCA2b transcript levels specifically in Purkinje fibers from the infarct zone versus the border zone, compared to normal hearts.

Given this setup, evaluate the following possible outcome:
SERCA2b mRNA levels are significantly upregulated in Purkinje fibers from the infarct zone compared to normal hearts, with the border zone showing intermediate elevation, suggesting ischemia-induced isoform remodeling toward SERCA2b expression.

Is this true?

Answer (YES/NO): NO